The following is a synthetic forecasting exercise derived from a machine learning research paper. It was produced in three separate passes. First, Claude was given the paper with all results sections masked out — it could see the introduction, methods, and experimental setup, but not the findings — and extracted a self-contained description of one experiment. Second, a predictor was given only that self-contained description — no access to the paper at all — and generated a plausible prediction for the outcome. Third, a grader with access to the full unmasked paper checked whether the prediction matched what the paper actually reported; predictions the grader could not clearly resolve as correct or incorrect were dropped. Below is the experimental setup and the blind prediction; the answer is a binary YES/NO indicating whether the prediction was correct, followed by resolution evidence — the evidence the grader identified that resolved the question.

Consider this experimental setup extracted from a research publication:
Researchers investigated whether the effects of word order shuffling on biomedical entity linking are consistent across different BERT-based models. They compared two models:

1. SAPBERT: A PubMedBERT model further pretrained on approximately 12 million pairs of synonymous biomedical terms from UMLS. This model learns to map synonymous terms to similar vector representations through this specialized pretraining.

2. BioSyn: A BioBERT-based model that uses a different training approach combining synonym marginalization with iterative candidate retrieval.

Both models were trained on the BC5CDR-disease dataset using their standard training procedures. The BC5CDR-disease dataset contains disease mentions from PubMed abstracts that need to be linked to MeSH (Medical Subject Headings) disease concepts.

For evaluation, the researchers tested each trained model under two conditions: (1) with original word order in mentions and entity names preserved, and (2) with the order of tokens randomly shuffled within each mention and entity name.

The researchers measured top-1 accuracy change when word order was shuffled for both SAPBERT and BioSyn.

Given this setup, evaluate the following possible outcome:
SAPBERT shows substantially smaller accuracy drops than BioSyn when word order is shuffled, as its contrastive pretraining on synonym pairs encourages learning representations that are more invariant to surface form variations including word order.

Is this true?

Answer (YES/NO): NO